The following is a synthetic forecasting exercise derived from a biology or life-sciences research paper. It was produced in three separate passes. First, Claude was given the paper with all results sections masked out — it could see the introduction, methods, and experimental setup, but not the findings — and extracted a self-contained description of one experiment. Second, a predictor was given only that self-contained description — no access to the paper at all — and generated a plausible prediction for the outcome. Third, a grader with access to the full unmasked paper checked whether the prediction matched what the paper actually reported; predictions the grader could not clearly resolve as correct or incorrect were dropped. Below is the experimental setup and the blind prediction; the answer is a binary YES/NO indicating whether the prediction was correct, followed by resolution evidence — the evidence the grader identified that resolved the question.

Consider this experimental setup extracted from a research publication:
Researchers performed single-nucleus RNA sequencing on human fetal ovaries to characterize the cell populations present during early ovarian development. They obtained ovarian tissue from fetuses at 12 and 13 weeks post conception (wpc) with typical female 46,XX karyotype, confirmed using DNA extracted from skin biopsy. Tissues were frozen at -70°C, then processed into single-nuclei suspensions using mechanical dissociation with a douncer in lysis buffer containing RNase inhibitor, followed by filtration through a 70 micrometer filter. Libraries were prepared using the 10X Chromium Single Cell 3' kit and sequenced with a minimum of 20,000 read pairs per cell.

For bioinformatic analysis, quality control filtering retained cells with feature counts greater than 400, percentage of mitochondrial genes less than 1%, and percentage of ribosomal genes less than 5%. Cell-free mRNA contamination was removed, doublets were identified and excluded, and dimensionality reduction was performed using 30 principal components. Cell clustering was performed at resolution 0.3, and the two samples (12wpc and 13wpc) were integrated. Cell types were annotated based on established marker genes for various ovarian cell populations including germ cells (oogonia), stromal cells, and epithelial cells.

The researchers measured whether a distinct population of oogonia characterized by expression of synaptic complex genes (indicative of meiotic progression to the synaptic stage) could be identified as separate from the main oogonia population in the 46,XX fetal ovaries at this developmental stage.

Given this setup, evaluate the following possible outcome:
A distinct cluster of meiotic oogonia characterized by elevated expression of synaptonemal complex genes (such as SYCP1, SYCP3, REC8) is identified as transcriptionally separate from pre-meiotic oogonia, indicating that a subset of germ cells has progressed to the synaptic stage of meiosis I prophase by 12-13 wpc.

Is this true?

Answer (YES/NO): YES